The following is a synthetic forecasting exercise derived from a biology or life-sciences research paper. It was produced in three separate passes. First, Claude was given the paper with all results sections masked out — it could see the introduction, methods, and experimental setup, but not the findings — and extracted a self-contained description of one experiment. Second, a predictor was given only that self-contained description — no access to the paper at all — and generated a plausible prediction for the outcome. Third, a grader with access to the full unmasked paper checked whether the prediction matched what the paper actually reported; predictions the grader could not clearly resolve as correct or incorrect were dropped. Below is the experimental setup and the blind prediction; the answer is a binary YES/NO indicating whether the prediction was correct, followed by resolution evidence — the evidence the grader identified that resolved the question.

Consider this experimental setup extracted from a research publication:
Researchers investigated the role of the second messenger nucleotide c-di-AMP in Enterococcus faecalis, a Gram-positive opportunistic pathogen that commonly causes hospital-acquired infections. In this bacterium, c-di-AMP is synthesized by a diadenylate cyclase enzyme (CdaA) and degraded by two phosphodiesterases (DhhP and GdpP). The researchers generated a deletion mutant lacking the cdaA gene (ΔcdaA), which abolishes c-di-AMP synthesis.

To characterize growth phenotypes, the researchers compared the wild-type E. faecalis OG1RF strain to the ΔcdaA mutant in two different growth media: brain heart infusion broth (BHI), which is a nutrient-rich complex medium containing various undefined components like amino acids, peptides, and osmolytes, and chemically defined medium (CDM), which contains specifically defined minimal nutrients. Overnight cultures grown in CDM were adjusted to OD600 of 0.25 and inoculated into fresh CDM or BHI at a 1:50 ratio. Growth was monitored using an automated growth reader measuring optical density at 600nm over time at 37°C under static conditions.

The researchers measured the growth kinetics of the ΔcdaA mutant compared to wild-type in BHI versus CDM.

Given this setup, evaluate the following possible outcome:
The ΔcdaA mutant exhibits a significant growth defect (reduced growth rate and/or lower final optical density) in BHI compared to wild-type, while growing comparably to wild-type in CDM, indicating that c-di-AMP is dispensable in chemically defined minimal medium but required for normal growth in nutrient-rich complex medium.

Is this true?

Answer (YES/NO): NO